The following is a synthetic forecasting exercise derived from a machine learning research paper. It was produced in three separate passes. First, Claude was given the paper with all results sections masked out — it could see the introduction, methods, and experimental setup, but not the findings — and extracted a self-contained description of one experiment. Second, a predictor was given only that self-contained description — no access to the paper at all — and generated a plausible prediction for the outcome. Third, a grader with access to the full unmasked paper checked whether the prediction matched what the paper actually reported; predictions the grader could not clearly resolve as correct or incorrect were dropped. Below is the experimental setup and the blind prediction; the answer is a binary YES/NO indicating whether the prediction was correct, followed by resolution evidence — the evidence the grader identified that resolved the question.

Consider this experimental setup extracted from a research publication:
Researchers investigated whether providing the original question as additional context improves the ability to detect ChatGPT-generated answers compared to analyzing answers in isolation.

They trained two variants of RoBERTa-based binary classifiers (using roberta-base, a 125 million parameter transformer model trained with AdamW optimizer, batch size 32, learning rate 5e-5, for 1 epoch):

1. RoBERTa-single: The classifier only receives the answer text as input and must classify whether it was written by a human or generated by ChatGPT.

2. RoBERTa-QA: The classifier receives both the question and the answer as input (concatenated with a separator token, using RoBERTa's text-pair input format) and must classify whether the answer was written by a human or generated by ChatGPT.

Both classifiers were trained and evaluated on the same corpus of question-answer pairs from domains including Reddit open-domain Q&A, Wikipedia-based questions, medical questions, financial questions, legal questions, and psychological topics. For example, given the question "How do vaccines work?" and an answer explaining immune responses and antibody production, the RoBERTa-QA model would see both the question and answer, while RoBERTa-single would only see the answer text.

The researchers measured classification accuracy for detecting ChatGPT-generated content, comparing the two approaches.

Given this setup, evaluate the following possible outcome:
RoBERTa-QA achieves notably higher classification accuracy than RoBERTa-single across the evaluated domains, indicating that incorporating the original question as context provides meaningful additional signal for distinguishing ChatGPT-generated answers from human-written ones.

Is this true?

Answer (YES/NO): NO